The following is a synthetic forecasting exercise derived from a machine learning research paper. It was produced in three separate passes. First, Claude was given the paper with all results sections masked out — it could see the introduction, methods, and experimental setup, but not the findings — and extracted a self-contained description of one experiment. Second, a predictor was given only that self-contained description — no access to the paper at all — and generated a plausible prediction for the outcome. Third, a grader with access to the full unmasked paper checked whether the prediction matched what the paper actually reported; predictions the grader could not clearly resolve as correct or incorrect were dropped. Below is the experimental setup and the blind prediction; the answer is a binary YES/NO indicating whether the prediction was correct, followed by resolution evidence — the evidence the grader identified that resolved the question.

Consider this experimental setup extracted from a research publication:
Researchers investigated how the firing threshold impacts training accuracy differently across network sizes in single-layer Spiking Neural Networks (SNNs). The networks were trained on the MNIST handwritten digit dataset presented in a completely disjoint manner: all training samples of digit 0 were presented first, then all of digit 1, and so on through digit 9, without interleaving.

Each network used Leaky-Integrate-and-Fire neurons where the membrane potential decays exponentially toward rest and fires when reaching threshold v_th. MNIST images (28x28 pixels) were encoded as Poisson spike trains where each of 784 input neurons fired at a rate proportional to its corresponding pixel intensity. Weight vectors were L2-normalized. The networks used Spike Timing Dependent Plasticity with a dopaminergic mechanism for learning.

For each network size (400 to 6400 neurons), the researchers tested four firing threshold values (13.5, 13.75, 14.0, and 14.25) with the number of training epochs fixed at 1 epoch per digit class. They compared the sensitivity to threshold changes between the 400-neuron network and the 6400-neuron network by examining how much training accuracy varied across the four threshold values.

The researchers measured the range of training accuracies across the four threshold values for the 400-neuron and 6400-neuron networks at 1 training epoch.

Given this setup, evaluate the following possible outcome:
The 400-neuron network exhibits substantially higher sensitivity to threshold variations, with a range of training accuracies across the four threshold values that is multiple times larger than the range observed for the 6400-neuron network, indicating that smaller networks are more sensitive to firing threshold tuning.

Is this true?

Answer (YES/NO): YES